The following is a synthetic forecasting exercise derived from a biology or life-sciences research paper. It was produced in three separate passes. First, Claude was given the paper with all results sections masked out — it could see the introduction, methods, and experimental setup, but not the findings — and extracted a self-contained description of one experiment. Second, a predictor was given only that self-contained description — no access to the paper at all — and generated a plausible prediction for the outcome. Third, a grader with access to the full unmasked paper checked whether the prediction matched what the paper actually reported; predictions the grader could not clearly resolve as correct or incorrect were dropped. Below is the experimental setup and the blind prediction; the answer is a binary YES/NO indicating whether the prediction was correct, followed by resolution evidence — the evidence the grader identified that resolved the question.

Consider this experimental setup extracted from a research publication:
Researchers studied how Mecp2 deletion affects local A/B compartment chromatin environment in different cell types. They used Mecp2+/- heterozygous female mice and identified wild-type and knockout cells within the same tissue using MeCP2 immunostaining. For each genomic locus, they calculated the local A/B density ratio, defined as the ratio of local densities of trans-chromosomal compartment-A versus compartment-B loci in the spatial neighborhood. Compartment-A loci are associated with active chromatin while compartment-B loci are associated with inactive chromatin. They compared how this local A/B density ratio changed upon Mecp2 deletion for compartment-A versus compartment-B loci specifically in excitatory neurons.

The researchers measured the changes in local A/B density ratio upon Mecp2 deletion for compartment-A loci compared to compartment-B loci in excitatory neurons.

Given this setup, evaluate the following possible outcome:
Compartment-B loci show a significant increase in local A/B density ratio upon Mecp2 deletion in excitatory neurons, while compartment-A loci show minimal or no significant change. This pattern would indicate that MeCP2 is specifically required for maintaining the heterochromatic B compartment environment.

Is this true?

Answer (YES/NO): NO